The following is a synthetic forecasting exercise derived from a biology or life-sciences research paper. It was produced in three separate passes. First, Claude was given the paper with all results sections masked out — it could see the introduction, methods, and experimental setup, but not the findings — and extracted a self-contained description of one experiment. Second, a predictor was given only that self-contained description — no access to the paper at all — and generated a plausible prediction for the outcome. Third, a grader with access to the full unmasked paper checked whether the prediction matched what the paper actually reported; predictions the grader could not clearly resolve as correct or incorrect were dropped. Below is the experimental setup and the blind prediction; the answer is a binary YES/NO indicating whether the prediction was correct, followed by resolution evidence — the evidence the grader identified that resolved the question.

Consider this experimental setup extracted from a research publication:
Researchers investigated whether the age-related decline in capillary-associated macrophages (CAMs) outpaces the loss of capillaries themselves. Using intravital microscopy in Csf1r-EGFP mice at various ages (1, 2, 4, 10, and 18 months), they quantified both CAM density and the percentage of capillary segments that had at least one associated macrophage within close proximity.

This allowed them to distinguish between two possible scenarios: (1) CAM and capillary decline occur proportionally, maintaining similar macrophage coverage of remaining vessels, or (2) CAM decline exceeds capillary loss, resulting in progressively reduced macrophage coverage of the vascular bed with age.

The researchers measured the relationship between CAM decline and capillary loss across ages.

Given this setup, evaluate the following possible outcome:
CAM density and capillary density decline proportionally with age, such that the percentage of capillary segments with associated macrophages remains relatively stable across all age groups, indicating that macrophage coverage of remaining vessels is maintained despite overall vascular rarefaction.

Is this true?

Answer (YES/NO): NO